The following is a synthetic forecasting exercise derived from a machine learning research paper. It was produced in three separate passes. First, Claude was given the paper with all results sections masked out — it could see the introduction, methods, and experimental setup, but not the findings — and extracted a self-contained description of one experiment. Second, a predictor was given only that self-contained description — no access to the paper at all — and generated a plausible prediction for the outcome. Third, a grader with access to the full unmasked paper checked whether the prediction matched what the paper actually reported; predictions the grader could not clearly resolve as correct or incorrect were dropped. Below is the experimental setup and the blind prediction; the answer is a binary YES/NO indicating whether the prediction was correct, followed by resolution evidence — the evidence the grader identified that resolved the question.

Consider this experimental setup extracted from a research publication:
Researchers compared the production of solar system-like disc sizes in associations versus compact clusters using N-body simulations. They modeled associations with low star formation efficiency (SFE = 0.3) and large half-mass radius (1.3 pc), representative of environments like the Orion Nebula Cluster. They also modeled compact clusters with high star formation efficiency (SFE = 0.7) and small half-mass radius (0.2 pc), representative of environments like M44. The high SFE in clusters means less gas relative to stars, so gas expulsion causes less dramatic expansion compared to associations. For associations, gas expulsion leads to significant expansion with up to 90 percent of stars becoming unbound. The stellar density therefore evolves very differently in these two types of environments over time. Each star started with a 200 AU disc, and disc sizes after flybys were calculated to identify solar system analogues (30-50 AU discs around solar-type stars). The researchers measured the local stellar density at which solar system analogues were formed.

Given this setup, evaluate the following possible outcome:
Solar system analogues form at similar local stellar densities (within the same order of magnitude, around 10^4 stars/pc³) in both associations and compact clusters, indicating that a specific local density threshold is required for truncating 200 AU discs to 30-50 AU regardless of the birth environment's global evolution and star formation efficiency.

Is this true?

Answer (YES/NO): NO